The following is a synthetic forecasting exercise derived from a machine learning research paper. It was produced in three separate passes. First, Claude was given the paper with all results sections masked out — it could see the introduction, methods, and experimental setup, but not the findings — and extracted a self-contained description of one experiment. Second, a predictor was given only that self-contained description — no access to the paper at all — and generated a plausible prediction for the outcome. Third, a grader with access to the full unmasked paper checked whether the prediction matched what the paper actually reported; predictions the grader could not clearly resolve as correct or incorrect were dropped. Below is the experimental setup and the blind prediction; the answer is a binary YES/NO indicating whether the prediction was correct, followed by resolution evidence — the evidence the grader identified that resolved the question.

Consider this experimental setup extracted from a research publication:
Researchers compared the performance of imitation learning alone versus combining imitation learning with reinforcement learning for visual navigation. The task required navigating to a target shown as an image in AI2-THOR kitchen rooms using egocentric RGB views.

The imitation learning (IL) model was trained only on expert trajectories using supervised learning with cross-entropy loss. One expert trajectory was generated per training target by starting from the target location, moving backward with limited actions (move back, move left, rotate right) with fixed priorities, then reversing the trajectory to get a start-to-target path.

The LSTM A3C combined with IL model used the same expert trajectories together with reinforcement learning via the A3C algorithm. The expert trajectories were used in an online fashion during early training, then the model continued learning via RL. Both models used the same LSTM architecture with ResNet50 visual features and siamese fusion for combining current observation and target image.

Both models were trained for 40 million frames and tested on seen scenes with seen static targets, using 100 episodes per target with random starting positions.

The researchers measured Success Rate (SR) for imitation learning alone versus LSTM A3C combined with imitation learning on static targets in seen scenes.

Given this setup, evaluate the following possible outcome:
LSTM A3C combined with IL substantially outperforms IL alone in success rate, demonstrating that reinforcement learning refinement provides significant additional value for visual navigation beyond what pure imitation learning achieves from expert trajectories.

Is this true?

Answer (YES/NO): YES